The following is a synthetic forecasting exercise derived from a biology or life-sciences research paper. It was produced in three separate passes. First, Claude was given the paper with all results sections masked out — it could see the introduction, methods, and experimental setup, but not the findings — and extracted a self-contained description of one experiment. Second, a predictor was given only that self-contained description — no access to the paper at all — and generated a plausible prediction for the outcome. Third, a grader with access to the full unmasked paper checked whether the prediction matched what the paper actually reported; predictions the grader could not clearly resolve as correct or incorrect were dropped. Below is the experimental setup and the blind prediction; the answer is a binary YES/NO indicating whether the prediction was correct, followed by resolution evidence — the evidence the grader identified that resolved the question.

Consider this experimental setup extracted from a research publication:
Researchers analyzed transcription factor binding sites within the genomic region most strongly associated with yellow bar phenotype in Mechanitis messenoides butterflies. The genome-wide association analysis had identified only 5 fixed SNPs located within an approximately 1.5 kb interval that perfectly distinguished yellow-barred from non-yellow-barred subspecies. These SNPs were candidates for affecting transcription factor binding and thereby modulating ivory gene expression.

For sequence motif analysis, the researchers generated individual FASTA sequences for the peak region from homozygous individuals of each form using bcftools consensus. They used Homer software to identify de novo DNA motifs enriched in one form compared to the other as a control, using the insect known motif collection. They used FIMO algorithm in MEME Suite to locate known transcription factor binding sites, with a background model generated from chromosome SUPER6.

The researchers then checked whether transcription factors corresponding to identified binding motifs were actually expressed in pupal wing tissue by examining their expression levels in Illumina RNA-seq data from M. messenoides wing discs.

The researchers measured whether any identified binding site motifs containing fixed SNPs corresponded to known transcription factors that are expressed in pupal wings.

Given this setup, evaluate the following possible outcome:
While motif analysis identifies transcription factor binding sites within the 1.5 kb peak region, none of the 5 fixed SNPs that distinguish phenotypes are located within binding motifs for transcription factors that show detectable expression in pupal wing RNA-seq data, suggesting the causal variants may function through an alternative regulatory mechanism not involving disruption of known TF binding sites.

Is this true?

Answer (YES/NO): NO